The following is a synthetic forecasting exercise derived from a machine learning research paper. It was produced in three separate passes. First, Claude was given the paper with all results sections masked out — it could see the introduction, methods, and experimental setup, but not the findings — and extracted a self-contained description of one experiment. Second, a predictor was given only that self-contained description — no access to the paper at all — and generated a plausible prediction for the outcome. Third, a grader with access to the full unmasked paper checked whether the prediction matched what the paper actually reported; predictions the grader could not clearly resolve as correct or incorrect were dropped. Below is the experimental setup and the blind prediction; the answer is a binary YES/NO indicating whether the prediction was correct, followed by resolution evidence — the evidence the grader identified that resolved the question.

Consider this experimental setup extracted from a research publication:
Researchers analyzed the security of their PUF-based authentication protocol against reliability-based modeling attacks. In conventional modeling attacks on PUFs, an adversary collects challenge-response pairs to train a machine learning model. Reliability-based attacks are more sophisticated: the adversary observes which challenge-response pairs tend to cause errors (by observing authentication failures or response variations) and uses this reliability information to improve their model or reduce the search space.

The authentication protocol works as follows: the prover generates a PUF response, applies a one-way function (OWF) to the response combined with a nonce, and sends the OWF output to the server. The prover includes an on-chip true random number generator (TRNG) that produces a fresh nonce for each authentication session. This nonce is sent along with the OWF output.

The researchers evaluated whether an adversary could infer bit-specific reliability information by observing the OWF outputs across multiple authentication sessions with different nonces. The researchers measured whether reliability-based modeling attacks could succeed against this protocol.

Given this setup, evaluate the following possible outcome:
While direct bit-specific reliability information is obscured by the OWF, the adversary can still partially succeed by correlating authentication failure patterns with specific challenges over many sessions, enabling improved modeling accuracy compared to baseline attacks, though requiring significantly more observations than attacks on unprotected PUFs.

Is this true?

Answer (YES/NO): NO